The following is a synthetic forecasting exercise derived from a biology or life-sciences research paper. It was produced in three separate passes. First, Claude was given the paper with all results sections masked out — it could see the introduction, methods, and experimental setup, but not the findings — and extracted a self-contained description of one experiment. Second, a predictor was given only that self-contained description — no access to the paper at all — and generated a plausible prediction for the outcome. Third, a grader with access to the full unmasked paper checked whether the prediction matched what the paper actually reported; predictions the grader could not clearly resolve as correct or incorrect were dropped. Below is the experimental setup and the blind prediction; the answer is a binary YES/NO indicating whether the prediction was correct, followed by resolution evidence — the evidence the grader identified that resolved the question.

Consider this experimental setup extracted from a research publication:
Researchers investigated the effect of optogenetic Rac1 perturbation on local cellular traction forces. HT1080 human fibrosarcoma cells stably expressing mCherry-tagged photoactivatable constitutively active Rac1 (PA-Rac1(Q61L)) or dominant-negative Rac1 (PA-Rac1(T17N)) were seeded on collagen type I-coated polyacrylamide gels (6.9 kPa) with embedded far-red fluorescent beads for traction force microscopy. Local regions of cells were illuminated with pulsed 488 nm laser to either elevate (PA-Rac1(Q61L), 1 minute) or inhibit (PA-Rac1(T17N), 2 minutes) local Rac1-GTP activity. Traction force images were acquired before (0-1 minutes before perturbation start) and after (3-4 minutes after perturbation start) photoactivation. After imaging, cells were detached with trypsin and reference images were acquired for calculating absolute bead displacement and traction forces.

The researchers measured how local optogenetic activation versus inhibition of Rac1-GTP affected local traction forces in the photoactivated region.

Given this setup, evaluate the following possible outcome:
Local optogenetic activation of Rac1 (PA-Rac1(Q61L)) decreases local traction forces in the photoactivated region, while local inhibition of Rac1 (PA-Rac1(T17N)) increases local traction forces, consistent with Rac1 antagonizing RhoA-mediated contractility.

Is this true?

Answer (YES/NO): NO